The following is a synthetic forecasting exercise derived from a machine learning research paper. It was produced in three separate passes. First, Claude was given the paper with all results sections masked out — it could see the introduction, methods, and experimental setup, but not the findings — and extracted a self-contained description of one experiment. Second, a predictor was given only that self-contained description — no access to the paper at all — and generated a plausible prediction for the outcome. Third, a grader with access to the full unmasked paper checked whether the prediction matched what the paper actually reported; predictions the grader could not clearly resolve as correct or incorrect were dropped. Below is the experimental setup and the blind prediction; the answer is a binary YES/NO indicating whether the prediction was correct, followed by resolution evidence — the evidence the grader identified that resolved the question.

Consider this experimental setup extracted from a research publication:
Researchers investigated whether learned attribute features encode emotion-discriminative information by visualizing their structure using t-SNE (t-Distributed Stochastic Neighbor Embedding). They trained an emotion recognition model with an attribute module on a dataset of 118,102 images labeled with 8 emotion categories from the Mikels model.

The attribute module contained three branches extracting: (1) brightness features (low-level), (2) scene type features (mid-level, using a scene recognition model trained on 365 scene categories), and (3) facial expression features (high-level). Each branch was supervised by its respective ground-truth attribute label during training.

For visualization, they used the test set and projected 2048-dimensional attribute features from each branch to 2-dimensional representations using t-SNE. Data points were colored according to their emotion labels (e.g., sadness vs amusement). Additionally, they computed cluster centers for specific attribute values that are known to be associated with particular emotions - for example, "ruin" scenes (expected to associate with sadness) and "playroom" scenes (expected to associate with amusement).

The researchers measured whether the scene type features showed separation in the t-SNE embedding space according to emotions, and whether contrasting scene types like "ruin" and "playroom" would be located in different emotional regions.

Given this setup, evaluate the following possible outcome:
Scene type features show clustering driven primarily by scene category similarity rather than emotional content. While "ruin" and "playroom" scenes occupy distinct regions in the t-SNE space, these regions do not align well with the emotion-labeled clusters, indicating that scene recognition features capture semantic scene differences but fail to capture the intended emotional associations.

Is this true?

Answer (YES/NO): NO